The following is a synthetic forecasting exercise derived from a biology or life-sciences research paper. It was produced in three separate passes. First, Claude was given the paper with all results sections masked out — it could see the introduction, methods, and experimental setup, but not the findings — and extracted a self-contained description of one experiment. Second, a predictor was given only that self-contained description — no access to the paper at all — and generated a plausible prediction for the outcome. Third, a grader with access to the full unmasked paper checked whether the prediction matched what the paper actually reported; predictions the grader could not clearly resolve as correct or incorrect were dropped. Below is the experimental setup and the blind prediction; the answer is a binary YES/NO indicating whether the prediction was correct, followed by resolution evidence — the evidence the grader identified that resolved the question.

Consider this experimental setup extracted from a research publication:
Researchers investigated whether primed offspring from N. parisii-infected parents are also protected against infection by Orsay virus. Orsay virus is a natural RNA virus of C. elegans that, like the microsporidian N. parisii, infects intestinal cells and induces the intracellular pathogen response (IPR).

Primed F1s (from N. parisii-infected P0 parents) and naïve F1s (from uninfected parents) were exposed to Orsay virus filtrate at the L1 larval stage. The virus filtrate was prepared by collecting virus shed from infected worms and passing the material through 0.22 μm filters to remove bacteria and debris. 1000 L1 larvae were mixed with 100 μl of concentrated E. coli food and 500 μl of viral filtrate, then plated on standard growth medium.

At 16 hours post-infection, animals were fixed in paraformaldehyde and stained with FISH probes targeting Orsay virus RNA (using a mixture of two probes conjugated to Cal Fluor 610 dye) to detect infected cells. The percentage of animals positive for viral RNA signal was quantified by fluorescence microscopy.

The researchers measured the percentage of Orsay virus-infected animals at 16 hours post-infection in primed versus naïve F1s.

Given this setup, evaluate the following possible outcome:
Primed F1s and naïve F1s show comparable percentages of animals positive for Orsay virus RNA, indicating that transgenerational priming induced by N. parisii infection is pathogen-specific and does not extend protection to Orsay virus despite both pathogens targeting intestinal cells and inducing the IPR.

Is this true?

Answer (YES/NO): YES